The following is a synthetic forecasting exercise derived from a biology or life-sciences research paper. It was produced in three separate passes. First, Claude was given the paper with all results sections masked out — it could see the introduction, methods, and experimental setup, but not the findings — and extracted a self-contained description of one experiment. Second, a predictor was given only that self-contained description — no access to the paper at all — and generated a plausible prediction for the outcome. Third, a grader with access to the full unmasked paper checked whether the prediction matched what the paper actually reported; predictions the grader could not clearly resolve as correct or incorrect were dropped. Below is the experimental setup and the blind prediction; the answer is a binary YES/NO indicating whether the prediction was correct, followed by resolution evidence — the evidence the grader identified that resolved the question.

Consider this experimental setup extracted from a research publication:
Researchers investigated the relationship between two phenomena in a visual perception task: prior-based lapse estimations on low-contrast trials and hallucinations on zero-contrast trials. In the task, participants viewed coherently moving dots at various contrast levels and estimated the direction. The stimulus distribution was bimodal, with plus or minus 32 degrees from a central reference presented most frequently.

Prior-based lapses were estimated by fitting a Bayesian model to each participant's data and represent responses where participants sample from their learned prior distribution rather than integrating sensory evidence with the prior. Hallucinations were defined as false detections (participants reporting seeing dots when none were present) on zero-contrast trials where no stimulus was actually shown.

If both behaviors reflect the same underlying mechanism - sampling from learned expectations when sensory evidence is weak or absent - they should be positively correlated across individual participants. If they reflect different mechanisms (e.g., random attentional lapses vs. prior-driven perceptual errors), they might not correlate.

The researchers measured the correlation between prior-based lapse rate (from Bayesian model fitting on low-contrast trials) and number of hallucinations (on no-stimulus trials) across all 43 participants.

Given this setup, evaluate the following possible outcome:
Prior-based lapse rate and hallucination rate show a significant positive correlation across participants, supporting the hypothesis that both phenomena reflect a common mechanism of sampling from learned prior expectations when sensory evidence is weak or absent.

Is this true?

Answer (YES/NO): YES